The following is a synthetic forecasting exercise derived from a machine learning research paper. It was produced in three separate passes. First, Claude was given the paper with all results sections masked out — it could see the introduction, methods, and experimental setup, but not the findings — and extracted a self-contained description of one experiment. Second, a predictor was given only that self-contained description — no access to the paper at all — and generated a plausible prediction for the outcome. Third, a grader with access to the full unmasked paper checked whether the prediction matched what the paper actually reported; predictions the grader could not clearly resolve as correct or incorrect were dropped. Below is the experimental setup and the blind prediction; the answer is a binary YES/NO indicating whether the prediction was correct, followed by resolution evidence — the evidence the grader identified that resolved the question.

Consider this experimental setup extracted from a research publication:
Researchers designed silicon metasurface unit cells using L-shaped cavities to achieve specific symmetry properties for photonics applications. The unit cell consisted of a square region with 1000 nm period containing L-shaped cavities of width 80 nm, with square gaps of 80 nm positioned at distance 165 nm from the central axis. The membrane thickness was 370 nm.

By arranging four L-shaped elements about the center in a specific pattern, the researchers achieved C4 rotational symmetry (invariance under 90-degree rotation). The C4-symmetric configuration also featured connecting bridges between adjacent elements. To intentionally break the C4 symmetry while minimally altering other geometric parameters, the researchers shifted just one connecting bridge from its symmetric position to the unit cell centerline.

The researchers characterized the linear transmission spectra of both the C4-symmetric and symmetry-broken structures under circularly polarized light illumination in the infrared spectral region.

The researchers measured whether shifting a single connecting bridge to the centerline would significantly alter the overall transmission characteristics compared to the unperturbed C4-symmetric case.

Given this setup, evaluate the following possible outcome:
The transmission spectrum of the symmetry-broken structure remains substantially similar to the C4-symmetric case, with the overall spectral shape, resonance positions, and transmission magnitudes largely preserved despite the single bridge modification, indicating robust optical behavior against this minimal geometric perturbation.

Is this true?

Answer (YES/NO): YES